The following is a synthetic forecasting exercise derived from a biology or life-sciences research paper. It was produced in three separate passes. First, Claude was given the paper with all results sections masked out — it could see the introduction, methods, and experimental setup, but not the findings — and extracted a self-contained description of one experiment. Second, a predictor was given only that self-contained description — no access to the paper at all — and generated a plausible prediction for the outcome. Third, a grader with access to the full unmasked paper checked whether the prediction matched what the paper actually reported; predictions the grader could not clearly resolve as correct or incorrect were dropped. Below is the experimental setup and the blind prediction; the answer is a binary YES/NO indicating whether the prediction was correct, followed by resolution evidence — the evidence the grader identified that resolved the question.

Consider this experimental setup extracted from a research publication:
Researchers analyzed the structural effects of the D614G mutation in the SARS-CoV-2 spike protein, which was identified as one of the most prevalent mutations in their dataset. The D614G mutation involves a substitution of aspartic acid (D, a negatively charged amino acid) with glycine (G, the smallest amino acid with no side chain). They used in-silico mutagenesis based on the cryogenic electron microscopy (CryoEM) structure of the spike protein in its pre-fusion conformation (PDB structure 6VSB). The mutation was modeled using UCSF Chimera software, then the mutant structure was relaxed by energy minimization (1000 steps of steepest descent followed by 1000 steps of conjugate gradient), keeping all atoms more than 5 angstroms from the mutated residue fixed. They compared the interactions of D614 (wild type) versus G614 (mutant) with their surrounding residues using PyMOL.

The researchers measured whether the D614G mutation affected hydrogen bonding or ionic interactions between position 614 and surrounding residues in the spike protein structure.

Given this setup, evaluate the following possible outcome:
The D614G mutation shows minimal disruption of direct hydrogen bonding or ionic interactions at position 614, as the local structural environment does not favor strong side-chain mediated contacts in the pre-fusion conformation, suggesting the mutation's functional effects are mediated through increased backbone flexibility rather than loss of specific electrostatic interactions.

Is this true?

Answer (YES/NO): NO